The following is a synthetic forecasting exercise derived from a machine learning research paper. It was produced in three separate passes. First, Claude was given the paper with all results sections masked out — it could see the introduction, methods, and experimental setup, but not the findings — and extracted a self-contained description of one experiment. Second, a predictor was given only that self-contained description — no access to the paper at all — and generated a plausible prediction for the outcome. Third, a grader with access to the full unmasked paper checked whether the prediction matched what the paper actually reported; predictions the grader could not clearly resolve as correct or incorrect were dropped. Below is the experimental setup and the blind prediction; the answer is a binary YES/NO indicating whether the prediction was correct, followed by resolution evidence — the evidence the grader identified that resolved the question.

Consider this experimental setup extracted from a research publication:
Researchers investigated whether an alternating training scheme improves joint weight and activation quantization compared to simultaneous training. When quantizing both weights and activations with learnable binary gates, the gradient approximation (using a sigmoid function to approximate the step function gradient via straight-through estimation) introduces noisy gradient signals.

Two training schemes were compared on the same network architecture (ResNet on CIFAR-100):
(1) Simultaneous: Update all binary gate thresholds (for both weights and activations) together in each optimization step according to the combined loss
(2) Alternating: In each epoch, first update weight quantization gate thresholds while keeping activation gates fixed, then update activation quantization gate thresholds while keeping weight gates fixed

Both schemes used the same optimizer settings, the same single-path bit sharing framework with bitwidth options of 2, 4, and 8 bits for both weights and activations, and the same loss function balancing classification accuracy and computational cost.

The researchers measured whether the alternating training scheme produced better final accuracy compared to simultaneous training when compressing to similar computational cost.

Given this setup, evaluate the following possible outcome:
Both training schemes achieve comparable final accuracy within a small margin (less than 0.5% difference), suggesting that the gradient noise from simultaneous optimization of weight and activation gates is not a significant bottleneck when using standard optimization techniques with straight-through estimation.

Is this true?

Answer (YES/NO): NO